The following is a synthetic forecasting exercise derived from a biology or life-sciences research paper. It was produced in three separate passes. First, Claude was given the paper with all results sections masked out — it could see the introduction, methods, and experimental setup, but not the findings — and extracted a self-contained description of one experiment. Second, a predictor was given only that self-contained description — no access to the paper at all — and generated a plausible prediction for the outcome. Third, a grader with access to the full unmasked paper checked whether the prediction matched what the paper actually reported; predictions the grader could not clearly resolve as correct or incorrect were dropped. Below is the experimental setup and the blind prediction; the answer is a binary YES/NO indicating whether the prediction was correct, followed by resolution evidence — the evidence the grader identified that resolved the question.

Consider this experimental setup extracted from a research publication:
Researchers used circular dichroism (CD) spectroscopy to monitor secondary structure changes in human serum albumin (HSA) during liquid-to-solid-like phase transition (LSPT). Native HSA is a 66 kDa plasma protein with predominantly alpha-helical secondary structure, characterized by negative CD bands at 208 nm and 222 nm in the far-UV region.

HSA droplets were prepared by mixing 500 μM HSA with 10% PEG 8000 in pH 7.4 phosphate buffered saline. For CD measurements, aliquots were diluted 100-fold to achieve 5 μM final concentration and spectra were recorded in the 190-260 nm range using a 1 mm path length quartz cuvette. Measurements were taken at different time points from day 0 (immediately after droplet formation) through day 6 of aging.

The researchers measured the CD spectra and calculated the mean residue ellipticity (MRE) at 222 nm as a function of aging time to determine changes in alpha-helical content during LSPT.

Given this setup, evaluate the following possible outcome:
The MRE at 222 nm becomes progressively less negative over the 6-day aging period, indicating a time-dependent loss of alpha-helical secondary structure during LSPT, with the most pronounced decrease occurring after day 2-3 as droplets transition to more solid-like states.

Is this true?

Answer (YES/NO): NO